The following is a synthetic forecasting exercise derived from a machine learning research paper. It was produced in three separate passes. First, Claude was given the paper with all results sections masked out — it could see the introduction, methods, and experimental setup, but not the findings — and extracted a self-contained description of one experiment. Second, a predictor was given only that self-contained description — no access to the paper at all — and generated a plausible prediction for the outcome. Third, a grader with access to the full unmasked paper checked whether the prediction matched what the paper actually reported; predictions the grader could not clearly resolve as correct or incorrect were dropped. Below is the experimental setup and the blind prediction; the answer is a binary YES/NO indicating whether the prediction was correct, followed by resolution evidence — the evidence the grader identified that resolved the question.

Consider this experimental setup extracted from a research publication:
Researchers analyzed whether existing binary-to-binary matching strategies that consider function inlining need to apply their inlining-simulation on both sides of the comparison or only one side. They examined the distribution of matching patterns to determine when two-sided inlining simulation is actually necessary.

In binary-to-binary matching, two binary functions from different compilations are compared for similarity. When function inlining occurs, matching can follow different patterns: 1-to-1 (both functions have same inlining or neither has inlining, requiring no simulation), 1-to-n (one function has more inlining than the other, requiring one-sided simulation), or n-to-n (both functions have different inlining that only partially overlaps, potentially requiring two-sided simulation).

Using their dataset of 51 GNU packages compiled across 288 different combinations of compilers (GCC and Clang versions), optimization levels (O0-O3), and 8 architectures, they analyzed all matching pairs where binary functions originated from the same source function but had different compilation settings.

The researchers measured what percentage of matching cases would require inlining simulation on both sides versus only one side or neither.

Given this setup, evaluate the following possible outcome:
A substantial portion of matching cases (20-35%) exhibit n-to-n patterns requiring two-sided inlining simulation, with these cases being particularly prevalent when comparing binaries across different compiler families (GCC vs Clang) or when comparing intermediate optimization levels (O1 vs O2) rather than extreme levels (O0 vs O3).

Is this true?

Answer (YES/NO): NO